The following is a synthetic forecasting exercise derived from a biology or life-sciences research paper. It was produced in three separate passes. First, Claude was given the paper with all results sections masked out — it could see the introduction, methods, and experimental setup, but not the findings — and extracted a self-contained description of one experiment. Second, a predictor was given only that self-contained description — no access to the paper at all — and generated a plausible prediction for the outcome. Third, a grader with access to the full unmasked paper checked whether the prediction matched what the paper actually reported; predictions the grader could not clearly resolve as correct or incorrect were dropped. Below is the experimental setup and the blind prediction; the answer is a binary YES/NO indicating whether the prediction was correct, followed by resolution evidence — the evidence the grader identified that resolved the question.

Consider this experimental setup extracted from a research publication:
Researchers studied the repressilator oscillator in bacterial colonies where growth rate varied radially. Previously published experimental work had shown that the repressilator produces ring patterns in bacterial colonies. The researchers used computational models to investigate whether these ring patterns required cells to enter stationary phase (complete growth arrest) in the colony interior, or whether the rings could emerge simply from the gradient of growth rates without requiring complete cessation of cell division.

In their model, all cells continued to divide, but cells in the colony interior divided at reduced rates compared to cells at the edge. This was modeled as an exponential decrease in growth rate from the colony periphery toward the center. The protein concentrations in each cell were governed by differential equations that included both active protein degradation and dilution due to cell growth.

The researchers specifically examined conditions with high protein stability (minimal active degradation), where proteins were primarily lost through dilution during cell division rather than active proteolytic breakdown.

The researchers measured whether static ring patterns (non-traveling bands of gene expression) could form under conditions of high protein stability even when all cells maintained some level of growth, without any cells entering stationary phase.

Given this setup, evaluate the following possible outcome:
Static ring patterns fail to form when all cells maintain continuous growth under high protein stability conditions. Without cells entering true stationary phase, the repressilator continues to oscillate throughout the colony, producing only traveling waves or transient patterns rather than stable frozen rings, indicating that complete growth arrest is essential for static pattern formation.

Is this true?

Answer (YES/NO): NO